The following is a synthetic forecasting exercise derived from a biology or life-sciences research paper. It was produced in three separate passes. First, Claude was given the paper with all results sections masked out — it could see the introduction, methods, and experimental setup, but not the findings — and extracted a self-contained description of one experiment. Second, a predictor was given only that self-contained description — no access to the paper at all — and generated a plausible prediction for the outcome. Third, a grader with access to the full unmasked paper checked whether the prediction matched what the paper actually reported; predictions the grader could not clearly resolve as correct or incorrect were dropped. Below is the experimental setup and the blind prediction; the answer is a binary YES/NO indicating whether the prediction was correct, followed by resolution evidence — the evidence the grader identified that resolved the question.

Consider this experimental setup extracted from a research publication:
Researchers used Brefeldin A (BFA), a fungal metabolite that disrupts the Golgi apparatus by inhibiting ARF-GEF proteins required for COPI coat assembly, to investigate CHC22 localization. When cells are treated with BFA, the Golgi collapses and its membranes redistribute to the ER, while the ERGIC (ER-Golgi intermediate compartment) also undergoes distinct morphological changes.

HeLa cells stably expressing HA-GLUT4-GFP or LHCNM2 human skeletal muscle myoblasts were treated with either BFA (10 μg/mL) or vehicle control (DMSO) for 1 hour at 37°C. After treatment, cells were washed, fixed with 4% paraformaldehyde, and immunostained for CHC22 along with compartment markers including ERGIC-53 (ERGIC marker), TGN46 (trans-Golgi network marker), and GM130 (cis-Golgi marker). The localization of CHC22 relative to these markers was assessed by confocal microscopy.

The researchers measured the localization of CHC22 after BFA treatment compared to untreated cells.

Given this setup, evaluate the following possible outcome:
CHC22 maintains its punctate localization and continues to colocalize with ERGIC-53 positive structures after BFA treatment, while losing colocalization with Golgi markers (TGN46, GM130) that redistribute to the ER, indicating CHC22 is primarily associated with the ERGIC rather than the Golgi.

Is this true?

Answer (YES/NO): YES